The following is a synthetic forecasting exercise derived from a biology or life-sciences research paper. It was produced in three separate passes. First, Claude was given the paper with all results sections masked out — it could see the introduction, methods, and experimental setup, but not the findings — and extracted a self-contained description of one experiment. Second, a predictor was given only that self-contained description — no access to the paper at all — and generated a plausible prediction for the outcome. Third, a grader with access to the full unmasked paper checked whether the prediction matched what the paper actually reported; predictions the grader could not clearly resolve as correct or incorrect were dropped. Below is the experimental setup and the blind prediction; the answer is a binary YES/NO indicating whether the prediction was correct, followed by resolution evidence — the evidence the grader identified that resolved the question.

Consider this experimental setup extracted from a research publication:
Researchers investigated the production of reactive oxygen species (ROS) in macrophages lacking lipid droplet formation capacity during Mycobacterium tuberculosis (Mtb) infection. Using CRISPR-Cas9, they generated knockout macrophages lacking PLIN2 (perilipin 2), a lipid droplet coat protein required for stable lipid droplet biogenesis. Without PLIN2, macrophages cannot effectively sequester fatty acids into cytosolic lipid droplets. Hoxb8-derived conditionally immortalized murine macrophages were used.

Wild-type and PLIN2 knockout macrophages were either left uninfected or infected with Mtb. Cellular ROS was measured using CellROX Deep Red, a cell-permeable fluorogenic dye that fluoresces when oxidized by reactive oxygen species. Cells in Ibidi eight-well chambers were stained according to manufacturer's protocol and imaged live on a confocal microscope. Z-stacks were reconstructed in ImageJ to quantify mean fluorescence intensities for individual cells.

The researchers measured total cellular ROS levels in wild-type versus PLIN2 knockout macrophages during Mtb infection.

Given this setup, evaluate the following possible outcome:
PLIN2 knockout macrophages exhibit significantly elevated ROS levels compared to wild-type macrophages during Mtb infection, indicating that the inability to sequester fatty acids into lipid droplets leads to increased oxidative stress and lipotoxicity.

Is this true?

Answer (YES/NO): YES